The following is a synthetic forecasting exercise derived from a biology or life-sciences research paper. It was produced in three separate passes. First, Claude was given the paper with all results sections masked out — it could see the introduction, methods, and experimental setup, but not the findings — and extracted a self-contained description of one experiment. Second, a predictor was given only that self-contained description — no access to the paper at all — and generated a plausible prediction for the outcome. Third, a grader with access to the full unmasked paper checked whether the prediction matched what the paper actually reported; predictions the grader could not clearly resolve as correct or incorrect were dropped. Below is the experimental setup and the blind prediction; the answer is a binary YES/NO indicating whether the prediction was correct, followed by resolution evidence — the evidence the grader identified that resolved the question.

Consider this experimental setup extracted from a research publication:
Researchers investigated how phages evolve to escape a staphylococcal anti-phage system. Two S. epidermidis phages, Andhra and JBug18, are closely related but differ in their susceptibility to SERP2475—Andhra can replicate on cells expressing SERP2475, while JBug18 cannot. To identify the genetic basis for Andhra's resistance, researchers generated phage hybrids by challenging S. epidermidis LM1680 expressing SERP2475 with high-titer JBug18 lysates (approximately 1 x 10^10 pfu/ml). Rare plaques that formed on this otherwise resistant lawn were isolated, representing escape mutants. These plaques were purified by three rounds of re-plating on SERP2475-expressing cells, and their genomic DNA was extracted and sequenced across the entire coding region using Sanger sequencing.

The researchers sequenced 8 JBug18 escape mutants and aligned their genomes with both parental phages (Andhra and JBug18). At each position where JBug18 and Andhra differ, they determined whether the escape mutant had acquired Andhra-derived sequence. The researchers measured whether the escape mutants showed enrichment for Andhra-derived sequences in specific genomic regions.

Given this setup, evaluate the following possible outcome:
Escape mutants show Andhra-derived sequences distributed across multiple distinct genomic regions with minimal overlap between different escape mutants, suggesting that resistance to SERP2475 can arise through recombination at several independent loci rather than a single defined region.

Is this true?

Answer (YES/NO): NO